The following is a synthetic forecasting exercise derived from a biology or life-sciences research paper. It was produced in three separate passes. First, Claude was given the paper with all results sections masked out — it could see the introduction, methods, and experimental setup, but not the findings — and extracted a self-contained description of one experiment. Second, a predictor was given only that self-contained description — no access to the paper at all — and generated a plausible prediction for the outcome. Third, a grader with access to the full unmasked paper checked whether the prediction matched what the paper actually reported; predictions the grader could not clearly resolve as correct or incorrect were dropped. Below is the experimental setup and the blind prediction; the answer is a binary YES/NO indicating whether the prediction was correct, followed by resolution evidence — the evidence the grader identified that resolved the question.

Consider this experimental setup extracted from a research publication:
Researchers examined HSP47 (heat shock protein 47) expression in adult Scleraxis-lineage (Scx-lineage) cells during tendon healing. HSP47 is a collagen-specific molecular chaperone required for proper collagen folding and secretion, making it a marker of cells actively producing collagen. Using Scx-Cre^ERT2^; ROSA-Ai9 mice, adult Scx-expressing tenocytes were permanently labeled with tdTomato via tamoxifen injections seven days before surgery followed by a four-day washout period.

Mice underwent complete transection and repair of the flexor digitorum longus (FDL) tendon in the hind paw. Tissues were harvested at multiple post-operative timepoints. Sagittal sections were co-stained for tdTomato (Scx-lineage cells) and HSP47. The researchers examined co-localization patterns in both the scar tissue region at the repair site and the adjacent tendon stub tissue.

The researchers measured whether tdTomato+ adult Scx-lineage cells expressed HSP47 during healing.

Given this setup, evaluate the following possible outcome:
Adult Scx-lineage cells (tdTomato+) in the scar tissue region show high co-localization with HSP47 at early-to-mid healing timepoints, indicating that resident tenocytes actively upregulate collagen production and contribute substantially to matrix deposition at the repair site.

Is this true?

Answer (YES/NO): YES